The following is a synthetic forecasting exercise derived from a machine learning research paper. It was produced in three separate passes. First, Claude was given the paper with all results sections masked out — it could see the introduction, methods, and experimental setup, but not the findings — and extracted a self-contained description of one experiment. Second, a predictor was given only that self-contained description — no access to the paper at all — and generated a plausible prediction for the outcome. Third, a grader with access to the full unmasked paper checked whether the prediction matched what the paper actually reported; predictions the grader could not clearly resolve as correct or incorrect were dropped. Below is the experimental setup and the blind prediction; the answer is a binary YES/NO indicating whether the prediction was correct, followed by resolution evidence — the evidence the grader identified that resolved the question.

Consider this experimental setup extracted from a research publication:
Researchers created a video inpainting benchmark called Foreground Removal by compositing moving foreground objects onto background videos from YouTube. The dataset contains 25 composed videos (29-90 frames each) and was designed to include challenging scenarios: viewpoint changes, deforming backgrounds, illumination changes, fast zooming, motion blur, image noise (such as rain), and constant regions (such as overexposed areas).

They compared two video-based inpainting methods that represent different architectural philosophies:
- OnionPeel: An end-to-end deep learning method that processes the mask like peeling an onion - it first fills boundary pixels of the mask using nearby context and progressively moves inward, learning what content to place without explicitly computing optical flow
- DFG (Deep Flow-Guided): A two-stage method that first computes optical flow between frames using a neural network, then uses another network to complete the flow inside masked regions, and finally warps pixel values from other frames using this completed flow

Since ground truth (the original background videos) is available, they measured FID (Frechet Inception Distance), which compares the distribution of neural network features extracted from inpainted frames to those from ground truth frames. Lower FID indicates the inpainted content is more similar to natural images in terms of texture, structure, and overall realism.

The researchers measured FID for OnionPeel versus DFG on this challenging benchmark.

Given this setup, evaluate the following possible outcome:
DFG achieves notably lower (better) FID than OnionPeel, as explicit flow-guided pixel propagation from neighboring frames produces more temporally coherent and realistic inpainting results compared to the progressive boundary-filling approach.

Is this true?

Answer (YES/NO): NO